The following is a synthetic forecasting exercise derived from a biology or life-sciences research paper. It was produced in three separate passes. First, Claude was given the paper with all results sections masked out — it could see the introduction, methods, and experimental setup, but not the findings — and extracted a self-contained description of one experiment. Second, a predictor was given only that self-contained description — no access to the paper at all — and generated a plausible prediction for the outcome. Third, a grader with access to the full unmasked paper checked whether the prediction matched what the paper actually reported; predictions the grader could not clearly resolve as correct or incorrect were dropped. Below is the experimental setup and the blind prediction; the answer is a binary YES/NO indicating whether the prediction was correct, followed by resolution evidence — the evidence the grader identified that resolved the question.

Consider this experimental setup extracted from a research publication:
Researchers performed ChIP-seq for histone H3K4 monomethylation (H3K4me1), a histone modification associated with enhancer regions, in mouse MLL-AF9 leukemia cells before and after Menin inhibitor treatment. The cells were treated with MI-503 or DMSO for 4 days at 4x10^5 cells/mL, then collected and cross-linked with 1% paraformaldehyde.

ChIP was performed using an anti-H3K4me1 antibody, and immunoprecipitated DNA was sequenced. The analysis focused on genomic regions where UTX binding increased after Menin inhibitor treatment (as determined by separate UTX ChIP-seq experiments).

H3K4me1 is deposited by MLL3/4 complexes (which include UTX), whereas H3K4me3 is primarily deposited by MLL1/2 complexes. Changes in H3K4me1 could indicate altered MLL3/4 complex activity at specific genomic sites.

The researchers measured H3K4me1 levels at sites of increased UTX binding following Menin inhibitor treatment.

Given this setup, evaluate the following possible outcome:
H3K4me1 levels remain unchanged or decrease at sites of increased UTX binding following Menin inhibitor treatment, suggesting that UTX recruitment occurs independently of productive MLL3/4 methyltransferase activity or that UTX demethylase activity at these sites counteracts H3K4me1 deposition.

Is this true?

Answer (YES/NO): NO